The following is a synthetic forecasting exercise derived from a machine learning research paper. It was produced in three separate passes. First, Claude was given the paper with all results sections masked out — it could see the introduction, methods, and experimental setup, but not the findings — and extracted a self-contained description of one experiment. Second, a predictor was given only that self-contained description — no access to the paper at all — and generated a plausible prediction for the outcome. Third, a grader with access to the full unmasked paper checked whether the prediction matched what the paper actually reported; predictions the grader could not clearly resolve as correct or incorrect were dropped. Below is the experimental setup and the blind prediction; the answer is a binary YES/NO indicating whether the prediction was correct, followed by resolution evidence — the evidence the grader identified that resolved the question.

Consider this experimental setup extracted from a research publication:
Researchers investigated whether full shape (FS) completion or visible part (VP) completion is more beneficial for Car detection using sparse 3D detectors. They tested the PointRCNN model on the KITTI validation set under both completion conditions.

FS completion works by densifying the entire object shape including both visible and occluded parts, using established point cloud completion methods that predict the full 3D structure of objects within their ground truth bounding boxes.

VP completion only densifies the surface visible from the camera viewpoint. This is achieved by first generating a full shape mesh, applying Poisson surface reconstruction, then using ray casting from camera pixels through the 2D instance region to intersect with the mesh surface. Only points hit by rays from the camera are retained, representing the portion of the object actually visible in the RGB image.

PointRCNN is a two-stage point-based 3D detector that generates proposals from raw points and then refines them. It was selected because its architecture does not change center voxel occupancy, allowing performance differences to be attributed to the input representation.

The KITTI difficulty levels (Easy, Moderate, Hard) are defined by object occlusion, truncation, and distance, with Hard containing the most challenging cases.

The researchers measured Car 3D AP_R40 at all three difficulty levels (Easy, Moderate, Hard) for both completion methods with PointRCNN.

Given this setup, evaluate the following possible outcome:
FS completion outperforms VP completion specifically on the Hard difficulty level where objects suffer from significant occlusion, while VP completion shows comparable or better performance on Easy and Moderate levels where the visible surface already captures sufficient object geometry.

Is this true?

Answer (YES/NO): NO